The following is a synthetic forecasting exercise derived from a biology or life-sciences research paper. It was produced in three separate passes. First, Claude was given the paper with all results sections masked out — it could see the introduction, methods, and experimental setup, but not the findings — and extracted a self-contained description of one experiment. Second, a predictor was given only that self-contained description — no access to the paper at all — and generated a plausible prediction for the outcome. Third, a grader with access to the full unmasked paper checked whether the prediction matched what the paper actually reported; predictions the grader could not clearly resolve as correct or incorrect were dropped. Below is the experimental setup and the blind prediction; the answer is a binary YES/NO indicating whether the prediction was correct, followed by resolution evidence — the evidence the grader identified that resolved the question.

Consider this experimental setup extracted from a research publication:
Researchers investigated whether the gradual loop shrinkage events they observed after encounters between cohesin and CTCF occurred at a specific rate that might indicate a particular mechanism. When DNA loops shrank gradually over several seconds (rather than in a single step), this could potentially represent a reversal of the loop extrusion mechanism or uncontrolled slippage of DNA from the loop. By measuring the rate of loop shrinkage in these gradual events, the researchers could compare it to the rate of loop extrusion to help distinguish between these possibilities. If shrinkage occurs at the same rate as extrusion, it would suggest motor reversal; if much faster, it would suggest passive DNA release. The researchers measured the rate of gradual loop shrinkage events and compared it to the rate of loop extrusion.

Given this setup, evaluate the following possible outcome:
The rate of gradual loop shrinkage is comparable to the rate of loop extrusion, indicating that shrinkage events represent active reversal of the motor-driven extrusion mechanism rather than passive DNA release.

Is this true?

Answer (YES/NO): NO